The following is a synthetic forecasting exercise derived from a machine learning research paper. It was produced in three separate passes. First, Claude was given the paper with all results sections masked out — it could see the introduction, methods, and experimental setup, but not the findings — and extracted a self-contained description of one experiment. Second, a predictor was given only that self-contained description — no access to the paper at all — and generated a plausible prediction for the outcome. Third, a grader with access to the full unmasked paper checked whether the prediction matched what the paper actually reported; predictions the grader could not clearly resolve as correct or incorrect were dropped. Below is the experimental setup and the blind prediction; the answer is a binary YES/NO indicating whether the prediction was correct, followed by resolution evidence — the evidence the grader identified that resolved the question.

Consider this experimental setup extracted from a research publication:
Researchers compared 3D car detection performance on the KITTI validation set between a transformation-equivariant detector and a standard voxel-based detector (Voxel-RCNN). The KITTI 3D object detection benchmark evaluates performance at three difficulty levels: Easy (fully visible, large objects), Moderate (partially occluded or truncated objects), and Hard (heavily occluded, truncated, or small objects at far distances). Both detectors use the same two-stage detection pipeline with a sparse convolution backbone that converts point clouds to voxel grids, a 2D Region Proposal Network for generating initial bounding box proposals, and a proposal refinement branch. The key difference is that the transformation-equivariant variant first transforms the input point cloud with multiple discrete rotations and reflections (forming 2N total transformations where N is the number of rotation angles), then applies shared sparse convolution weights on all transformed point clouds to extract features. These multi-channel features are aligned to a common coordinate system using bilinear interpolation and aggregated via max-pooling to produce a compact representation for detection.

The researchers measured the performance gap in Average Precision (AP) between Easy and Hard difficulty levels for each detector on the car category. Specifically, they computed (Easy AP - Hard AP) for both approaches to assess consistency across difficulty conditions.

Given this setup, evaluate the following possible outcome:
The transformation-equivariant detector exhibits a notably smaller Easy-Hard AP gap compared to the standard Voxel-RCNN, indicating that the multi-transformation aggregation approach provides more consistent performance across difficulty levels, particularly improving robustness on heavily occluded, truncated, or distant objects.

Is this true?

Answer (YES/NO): YES